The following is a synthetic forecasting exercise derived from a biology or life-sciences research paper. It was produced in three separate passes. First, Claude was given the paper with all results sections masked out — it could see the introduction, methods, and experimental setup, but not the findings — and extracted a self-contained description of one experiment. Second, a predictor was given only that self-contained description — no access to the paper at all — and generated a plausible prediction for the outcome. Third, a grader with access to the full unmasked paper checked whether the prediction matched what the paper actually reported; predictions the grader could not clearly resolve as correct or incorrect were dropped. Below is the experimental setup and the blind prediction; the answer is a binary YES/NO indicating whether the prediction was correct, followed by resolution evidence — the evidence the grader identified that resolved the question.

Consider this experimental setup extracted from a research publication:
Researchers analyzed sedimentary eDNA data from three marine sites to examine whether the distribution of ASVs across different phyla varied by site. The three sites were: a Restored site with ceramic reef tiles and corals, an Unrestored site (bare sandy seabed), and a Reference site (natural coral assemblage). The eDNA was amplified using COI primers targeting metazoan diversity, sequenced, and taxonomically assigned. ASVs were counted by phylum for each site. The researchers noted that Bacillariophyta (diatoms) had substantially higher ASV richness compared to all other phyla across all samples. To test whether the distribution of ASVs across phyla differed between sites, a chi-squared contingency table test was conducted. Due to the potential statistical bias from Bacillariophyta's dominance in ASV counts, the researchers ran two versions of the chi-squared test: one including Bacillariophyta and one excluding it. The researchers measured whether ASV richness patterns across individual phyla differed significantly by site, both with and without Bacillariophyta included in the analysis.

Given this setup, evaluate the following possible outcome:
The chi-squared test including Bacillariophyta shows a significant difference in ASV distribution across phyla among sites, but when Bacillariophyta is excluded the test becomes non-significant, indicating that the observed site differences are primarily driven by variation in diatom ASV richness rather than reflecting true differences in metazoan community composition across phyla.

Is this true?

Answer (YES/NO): YES